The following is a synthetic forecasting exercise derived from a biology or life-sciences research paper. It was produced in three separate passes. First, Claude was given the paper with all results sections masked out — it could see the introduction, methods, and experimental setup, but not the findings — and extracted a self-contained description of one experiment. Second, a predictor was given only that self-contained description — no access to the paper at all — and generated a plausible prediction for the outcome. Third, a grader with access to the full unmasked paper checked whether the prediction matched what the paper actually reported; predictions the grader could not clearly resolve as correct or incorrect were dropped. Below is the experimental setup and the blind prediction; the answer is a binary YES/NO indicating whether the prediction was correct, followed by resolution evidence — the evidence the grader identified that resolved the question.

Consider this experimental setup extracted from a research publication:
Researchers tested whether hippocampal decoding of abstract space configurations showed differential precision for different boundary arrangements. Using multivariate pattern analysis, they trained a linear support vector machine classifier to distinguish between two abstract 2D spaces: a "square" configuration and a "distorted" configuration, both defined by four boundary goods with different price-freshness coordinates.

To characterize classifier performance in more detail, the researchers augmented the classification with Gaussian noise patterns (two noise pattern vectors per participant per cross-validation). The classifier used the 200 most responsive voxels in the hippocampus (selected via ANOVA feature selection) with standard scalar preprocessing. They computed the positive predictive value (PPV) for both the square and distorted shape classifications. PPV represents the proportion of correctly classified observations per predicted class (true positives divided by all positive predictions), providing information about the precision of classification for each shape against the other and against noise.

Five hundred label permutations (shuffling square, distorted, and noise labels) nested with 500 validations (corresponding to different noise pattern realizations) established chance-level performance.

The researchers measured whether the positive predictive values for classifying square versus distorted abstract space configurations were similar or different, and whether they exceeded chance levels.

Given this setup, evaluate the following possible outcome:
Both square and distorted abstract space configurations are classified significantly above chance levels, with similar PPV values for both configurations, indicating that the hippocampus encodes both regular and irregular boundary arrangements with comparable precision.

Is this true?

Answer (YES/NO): NO